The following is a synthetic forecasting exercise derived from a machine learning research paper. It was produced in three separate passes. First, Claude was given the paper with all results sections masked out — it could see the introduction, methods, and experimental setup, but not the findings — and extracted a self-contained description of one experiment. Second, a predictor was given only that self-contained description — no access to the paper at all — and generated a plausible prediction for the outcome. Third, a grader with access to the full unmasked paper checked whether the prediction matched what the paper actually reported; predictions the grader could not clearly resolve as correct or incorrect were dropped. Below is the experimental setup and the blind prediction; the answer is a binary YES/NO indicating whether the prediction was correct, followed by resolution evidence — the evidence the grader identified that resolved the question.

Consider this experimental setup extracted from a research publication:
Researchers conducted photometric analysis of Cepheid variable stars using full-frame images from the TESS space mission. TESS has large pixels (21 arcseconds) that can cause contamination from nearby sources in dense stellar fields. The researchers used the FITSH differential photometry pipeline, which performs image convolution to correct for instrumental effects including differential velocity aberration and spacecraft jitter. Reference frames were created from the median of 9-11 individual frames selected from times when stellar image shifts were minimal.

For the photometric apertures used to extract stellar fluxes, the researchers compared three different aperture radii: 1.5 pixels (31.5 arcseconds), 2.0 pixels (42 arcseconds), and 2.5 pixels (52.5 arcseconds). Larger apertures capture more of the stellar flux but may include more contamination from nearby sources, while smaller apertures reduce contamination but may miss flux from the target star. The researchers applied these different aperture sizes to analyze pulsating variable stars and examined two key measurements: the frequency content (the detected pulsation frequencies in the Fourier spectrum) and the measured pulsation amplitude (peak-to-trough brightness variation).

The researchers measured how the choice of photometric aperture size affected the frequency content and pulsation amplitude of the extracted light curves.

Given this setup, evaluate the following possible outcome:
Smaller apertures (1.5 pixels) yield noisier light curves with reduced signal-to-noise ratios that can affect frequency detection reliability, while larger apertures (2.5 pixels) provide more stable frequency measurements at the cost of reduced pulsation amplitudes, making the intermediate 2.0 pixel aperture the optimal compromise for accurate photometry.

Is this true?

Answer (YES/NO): NO